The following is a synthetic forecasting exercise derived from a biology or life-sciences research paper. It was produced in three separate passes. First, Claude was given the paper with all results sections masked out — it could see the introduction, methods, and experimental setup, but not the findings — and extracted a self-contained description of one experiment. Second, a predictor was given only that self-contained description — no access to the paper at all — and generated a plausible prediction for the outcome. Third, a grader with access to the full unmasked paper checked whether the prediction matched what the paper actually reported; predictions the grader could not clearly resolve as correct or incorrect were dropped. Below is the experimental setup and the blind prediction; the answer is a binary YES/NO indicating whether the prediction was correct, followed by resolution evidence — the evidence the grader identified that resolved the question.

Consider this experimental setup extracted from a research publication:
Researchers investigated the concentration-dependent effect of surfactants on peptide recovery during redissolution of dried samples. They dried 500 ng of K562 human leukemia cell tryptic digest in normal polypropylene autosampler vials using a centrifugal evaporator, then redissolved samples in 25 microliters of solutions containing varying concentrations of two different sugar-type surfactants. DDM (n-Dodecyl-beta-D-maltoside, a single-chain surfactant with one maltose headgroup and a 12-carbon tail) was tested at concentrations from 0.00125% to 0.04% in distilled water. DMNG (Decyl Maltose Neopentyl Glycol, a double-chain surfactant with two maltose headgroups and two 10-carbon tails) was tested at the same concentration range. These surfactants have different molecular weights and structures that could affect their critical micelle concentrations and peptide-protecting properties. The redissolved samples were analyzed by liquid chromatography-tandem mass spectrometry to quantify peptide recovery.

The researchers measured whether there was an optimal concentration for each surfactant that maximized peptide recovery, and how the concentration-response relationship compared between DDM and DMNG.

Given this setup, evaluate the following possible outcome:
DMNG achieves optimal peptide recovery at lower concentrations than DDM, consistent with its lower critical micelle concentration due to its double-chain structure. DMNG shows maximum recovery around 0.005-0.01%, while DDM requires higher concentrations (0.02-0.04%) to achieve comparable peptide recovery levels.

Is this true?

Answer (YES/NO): NO